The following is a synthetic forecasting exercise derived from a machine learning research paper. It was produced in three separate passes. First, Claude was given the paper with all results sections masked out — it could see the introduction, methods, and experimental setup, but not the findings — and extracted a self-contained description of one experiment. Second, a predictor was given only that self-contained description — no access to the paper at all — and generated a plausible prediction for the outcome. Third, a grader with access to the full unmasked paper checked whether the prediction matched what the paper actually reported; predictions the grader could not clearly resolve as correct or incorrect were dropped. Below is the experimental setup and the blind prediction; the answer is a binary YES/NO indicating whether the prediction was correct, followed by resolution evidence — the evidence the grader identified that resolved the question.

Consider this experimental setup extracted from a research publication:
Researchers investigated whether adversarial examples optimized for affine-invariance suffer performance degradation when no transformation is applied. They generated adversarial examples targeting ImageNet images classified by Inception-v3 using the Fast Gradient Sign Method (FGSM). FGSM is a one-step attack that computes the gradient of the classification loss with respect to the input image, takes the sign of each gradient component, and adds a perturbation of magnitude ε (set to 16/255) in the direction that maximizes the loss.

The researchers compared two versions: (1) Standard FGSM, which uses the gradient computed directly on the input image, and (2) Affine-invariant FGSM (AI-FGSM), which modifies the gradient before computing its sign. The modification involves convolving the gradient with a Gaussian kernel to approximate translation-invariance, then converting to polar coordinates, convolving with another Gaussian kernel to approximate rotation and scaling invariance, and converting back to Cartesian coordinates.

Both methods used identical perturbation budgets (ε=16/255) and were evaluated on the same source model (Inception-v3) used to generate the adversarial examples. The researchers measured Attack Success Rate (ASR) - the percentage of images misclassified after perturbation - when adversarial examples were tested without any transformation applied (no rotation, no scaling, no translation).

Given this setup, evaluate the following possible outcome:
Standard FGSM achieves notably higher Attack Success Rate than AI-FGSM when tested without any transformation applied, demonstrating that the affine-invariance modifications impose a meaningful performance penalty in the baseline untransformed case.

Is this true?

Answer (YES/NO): YES